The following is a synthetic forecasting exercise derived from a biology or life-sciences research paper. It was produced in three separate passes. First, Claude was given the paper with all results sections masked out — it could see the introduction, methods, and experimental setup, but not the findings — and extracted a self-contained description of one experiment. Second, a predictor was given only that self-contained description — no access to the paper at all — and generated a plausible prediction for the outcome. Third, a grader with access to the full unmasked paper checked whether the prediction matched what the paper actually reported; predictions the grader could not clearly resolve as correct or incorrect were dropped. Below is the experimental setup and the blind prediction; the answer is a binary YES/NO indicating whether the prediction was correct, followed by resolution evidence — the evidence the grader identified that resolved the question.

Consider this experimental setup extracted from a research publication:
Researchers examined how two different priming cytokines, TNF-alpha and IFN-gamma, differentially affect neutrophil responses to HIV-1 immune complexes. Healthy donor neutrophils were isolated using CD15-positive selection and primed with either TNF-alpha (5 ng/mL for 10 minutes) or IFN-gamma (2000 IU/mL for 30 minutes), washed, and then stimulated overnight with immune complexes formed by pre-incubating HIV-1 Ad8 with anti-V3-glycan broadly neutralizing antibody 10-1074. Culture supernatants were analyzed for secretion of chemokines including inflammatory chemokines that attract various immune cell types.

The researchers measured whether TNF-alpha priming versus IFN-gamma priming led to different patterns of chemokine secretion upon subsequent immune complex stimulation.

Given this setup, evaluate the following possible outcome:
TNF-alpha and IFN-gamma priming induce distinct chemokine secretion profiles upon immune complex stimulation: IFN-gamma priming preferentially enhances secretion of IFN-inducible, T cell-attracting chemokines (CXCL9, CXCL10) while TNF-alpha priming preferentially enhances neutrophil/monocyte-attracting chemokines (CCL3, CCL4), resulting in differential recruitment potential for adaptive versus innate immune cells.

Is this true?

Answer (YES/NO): NO